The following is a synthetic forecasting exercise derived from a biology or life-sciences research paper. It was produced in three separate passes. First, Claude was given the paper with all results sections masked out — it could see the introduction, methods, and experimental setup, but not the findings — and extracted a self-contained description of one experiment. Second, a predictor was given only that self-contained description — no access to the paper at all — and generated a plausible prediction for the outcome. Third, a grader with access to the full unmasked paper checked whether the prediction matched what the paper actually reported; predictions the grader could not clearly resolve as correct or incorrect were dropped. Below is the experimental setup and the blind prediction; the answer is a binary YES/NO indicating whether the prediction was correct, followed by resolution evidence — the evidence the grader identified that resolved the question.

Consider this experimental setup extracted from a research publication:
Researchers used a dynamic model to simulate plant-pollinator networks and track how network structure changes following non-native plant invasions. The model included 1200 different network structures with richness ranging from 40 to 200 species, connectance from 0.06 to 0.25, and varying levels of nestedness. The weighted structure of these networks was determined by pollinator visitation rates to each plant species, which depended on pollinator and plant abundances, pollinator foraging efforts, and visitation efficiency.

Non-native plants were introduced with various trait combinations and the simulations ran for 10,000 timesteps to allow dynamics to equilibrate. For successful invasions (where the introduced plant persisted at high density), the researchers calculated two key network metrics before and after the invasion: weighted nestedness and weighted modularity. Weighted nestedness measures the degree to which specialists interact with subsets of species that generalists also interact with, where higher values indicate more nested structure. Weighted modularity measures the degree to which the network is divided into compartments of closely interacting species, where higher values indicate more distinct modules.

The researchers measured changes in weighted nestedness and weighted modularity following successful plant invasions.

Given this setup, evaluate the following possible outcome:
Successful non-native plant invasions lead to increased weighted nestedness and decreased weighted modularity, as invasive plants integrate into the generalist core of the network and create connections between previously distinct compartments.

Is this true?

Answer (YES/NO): NO